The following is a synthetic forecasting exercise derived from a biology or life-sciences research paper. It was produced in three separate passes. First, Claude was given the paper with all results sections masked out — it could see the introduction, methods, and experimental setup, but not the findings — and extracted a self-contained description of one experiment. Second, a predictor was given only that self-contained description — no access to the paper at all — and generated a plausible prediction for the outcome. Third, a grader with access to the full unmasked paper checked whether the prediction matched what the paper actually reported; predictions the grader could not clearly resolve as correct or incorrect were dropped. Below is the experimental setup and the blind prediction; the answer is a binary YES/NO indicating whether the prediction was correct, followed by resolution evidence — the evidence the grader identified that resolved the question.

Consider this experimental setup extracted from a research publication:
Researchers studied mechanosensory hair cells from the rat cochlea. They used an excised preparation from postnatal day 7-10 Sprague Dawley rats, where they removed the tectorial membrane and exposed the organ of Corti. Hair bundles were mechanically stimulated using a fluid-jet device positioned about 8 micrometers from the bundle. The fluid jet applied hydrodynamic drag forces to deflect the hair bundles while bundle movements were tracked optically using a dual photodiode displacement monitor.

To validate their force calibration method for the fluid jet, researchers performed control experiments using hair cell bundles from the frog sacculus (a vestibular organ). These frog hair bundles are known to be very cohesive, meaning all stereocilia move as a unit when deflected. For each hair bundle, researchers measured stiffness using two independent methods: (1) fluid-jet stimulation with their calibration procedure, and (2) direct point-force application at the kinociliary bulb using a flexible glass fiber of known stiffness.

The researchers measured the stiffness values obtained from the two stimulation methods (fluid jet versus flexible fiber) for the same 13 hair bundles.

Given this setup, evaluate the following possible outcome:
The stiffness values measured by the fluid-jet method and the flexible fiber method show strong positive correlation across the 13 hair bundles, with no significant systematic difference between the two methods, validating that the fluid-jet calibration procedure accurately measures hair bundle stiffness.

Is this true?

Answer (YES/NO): YES